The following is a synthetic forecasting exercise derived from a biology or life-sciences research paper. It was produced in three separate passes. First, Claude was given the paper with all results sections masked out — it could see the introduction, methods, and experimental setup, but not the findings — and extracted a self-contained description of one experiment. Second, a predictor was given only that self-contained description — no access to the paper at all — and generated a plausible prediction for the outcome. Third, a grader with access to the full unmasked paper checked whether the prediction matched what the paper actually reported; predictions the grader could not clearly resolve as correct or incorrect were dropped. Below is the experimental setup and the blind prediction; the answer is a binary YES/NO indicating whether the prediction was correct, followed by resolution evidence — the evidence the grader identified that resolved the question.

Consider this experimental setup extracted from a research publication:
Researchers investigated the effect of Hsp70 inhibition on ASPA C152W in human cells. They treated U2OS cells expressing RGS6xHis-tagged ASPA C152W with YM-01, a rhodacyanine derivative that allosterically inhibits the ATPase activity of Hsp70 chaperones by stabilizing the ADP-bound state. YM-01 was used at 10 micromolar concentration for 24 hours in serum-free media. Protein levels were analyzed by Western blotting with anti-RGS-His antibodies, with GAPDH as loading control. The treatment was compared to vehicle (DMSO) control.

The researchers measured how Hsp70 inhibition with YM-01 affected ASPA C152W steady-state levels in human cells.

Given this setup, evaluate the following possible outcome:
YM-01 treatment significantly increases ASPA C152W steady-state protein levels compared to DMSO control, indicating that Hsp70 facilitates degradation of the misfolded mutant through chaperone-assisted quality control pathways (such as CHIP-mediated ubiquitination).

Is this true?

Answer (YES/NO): YES